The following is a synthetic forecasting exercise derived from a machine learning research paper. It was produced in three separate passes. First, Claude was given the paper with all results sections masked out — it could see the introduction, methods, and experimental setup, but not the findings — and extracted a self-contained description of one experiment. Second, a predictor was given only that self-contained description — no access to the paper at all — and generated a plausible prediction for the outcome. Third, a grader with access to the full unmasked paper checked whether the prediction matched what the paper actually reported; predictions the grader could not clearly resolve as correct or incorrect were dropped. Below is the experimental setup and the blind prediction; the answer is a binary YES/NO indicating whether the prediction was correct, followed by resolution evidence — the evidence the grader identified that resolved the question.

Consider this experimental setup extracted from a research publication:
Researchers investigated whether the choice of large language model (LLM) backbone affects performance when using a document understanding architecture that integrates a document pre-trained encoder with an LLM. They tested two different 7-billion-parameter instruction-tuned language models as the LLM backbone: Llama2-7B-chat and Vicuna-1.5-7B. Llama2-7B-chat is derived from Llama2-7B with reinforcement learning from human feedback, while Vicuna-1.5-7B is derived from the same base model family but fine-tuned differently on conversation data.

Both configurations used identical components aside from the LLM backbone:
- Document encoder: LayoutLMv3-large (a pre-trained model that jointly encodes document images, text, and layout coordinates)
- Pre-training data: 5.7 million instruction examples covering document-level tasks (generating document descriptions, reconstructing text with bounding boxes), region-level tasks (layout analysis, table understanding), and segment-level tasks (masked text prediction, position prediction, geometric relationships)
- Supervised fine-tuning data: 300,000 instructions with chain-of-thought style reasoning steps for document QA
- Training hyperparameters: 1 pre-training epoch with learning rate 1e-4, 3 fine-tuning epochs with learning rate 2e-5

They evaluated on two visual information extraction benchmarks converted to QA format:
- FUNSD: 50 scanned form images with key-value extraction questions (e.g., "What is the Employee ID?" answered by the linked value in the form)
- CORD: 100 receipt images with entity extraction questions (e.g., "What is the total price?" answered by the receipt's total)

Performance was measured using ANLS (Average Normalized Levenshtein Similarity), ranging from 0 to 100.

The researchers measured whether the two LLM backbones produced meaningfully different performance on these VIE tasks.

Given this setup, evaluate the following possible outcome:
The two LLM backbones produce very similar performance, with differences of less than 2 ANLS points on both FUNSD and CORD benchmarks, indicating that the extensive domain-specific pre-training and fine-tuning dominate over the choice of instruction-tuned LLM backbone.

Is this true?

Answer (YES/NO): YES